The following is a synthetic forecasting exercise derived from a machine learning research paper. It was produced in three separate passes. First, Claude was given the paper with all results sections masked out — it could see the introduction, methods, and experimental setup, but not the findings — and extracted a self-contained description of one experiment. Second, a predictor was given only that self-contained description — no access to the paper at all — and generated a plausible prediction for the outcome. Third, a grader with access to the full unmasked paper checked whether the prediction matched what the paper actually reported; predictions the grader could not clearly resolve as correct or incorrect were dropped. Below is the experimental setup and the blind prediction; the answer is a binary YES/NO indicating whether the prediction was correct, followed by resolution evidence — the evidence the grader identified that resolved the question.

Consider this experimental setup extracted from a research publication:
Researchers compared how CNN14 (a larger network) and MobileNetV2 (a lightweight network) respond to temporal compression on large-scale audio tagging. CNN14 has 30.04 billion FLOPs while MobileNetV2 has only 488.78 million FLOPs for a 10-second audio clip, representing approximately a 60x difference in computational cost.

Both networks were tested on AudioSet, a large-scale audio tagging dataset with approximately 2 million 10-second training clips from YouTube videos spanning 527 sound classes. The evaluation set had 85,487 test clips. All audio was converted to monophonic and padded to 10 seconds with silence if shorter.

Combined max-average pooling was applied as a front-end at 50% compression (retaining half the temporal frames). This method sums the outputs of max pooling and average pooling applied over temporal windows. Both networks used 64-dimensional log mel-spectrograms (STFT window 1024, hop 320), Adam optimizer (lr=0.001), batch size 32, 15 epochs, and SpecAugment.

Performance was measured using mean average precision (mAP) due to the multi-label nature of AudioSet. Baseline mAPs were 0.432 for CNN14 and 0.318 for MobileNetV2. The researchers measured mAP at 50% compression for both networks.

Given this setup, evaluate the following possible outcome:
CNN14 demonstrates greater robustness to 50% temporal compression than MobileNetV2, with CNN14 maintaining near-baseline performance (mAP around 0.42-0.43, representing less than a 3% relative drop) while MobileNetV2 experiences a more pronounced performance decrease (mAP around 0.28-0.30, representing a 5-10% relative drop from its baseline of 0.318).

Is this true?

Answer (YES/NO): NO